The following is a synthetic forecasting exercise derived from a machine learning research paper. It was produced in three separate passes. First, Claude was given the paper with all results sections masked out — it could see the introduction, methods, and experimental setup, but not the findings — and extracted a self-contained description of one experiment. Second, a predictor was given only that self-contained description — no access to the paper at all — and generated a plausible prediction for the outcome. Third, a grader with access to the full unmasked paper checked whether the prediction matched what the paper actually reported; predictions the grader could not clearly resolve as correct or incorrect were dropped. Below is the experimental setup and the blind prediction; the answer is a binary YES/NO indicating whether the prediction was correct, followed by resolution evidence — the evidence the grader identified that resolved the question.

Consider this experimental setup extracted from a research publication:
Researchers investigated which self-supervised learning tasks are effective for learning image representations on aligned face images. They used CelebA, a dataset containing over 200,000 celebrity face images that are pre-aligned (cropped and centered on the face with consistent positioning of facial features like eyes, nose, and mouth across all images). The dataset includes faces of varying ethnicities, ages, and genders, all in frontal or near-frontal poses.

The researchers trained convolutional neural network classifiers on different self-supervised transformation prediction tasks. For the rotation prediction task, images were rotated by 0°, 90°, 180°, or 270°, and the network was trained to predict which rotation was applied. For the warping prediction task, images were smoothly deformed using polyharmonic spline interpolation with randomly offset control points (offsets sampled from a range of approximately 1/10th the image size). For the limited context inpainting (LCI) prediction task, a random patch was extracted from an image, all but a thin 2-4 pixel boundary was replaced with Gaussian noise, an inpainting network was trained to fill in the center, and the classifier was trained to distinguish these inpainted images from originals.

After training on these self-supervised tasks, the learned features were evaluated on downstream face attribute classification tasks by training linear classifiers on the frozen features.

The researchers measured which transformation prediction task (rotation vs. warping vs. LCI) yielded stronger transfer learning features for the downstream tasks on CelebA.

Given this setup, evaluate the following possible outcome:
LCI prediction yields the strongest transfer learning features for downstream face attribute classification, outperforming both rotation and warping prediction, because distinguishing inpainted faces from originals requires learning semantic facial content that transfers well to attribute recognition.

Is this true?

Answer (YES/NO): NO